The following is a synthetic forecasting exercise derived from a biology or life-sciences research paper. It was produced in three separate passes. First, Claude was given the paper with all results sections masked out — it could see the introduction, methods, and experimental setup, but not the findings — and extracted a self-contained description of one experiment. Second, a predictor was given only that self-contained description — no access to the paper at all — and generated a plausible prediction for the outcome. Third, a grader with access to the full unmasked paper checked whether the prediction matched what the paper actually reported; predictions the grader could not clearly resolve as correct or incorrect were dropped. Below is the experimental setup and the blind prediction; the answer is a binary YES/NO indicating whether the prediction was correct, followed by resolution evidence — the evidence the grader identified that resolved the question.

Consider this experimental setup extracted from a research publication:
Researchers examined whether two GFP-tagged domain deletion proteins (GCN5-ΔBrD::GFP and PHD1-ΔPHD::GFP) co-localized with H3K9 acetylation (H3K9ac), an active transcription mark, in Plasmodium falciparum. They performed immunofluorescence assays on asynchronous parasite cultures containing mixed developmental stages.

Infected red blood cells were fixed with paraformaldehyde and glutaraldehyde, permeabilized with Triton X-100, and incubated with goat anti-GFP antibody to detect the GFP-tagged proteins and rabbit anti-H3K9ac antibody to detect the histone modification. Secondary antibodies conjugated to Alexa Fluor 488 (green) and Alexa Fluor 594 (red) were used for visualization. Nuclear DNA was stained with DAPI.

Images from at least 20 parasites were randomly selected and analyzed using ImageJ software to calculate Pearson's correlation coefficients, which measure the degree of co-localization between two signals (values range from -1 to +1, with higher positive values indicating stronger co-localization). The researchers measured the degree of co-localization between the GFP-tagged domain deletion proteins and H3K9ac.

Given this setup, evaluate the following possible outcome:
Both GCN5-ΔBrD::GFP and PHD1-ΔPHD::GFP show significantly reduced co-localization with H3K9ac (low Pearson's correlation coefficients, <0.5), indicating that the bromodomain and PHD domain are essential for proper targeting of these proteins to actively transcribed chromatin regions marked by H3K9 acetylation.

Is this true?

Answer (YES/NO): NO